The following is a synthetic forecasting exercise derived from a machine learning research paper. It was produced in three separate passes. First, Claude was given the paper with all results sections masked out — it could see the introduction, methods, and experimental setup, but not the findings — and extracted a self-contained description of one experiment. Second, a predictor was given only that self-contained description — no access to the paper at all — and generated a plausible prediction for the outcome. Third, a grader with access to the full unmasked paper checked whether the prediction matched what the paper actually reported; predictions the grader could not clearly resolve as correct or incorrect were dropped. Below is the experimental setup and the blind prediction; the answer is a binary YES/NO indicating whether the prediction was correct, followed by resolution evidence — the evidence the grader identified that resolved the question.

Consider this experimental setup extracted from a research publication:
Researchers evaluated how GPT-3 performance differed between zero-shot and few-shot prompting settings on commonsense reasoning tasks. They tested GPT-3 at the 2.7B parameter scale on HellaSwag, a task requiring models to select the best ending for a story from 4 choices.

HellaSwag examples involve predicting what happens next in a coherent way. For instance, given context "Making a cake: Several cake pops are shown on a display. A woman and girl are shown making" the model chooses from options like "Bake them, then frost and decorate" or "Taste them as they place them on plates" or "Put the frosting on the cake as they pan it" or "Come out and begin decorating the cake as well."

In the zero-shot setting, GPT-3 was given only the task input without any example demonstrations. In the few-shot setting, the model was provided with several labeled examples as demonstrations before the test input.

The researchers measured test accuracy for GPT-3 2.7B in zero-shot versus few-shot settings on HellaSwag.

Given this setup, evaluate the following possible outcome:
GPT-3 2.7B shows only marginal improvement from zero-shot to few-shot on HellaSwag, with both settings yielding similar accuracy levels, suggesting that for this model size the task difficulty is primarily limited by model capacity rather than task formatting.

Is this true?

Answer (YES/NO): NO